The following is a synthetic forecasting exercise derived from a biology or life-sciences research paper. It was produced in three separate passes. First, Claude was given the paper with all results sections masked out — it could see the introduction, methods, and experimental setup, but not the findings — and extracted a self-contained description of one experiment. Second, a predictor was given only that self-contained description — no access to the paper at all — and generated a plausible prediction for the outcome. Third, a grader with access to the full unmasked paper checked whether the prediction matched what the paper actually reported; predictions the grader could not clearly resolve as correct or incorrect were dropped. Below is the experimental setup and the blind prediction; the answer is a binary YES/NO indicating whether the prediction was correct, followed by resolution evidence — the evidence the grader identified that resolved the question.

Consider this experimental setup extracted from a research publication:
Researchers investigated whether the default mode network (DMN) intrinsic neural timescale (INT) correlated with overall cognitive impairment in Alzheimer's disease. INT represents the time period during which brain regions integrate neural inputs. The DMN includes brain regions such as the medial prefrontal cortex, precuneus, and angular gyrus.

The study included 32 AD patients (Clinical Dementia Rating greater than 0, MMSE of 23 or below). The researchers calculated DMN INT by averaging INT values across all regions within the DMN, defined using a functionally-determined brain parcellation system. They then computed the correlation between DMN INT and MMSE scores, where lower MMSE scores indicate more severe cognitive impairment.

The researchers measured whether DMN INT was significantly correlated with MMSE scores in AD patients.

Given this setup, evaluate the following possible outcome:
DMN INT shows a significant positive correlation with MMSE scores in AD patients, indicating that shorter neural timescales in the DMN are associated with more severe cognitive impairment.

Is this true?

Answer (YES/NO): YES